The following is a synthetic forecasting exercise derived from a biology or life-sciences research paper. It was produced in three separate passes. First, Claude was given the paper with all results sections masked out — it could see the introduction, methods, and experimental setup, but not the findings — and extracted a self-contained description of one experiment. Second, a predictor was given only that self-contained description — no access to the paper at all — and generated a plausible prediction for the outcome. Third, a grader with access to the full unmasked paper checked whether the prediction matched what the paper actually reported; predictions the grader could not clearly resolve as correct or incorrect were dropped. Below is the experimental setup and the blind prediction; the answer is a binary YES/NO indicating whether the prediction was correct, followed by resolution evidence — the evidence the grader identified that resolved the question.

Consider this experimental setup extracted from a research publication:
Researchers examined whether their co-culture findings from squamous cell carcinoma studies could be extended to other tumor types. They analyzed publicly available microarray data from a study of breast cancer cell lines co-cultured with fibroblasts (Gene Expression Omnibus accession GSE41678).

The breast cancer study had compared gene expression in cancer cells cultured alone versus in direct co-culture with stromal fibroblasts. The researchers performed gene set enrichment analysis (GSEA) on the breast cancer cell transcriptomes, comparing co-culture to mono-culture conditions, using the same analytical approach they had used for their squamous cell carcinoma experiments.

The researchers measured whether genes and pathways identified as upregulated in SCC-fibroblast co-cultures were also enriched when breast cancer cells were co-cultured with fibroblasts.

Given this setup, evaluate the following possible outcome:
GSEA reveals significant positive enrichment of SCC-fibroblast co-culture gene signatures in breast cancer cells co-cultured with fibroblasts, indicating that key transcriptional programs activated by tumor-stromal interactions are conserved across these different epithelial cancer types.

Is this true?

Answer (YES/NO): YES